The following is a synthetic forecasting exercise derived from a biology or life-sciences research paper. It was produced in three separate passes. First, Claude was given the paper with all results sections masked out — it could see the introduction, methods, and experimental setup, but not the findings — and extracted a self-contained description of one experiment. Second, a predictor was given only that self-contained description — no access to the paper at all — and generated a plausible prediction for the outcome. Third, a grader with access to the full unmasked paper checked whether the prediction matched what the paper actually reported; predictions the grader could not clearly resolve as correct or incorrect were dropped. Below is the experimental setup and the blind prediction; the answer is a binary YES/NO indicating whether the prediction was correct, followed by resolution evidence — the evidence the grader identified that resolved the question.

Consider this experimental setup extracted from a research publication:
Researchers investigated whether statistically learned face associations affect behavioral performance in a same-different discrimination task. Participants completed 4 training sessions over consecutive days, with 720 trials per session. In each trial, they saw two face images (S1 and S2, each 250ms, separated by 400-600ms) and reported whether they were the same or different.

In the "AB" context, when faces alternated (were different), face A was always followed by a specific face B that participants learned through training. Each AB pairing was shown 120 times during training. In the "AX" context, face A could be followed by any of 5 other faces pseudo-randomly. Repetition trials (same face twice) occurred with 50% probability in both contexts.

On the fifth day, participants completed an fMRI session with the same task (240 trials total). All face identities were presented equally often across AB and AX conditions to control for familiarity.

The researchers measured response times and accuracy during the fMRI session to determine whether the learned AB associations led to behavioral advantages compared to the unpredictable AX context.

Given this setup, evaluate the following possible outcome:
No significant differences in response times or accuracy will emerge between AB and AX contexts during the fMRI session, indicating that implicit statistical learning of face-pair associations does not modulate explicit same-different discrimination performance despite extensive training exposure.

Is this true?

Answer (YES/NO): YES